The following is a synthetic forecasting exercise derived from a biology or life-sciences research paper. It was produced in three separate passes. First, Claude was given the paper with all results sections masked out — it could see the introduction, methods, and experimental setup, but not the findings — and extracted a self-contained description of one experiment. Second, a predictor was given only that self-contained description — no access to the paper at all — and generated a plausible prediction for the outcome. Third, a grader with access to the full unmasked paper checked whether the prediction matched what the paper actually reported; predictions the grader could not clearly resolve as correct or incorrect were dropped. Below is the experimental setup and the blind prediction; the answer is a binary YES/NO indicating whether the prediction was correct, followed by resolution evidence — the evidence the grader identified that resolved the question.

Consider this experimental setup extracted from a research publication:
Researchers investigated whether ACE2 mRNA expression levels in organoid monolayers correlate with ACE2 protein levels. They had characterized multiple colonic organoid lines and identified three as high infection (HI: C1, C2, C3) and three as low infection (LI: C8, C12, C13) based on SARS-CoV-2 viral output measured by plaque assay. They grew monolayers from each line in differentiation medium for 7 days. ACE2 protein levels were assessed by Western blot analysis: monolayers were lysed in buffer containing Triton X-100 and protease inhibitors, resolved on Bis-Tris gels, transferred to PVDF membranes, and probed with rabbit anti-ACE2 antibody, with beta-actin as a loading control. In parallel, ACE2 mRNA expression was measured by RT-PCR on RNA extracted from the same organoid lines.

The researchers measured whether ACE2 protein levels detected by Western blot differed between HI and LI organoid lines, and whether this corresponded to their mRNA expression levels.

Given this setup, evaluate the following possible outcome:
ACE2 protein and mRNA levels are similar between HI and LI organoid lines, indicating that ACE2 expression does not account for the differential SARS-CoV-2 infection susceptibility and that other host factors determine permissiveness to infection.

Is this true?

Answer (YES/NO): NO